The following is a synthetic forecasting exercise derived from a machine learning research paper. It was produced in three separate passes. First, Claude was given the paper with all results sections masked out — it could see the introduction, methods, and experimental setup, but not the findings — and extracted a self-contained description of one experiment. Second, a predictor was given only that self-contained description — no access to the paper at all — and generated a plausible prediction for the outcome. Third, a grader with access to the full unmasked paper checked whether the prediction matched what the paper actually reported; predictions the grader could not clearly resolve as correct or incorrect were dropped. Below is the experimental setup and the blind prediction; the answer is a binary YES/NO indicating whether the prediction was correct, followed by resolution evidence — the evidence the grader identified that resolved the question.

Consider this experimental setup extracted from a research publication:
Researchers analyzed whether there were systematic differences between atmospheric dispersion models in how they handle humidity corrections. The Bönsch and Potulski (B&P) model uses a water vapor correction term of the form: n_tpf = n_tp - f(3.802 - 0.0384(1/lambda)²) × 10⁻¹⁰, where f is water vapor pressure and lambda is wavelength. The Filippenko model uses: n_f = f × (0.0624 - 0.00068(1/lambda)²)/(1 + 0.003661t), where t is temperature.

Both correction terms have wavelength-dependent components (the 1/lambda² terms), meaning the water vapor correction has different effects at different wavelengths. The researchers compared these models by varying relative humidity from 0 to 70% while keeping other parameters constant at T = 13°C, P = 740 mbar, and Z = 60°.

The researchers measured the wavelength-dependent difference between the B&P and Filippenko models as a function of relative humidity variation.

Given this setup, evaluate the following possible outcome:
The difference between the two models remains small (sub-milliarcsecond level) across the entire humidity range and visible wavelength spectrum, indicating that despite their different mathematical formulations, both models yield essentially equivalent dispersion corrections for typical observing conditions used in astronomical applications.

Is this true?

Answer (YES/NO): NO